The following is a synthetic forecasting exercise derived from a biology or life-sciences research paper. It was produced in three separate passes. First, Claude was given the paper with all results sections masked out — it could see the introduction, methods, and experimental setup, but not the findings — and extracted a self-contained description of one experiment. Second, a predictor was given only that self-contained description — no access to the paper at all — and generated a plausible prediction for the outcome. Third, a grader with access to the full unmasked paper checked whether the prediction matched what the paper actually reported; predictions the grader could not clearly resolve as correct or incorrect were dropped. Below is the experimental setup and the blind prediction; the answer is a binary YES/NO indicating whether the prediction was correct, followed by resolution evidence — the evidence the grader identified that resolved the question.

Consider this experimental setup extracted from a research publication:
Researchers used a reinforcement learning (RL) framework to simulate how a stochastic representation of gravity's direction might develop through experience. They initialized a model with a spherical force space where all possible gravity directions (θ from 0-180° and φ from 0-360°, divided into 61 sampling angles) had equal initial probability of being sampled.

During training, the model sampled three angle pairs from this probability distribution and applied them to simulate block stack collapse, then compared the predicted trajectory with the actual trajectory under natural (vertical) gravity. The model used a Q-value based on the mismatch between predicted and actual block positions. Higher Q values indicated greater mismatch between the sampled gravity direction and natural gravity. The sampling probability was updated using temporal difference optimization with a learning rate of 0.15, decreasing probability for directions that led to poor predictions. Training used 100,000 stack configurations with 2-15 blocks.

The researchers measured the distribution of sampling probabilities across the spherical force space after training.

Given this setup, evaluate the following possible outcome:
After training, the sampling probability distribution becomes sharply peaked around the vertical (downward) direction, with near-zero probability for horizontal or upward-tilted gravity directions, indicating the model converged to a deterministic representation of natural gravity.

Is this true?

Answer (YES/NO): NO